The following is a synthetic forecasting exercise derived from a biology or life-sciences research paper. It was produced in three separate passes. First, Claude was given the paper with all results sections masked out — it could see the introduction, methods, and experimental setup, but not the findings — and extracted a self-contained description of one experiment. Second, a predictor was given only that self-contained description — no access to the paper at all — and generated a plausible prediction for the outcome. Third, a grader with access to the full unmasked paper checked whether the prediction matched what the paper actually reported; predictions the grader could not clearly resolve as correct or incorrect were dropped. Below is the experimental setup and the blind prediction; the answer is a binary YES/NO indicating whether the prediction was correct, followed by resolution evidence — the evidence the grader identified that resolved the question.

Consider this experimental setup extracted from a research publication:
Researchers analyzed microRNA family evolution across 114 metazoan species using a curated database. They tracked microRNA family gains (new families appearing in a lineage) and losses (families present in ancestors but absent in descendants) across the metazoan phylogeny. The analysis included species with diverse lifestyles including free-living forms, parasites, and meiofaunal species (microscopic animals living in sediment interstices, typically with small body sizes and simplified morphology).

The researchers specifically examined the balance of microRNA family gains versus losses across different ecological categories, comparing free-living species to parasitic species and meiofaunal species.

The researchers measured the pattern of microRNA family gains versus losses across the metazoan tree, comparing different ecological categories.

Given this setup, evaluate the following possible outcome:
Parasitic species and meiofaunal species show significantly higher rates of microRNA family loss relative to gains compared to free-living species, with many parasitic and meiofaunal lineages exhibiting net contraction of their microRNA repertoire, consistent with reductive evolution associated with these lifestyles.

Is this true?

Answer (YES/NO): NO